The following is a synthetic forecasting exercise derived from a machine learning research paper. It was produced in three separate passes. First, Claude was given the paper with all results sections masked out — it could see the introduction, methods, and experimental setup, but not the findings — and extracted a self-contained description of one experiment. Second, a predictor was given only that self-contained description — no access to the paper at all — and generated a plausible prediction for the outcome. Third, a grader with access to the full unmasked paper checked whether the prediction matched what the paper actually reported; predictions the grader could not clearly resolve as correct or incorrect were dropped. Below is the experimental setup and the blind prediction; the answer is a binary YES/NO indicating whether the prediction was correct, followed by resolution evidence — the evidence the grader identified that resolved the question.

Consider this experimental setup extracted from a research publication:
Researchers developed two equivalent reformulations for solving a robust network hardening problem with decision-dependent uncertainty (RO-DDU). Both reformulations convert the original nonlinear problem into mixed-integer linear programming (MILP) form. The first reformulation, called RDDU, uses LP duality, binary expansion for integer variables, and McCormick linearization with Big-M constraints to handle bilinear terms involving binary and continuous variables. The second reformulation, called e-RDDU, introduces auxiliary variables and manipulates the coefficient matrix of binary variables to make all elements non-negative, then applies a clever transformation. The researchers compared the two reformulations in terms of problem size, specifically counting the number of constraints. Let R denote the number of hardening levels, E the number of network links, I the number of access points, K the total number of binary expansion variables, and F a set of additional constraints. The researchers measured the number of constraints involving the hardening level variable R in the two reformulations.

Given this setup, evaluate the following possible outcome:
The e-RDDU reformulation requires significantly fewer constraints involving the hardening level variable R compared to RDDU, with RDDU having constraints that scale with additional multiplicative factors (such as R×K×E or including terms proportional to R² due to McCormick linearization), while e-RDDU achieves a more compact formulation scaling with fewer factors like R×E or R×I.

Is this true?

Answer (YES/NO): NO